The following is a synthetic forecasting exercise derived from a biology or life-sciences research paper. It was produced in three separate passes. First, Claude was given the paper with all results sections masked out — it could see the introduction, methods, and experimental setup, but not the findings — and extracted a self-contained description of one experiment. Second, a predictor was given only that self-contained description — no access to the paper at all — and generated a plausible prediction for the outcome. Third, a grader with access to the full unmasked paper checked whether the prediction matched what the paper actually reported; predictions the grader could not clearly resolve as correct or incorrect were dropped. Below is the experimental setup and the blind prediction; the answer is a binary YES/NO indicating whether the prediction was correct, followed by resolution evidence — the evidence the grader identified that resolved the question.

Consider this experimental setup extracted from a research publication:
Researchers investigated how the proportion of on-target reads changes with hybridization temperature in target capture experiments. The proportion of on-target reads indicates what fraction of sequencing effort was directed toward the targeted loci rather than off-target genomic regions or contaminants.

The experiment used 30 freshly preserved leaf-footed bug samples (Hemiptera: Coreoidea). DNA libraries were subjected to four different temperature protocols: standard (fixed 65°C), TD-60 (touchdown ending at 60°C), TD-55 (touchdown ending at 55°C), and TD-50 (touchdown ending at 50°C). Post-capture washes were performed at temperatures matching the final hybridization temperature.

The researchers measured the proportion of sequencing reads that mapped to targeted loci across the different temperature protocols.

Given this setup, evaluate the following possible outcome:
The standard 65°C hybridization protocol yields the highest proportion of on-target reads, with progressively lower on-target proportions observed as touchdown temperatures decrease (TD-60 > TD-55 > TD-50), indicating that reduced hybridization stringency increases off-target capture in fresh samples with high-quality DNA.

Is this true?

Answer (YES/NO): NO